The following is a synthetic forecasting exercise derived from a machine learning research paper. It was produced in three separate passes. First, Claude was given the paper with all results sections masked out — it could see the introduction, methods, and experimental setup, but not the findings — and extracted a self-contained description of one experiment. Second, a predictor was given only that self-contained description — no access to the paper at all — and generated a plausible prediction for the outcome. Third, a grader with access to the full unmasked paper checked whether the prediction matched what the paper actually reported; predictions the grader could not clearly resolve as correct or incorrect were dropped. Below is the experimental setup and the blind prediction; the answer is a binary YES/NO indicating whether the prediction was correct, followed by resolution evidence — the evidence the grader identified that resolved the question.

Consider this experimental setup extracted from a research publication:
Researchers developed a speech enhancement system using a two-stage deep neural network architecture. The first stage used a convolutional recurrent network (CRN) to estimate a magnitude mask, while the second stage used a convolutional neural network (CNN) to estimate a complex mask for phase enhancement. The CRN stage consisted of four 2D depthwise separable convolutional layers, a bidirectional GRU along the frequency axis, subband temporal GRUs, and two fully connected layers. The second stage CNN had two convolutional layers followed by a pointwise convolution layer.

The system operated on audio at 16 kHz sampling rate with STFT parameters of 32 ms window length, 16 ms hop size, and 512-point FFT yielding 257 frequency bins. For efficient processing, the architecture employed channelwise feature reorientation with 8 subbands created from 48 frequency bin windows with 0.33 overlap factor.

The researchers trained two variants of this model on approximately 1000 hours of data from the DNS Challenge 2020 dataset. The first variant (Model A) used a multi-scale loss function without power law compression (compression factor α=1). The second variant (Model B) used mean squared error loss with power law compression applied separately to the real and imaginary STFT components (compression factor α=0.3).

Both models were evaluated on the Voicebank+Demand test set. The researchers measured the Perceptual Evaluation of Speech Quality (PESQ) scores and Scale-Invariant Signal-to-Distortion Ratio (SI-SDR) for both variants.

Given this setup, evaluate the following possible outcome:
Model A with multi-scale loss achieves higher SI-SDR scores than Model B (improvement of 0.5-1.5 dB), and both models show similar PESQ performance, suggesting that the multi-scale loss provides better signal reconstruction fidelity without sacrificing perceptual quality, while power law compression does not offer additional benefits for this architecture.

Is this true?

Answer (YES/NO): NO